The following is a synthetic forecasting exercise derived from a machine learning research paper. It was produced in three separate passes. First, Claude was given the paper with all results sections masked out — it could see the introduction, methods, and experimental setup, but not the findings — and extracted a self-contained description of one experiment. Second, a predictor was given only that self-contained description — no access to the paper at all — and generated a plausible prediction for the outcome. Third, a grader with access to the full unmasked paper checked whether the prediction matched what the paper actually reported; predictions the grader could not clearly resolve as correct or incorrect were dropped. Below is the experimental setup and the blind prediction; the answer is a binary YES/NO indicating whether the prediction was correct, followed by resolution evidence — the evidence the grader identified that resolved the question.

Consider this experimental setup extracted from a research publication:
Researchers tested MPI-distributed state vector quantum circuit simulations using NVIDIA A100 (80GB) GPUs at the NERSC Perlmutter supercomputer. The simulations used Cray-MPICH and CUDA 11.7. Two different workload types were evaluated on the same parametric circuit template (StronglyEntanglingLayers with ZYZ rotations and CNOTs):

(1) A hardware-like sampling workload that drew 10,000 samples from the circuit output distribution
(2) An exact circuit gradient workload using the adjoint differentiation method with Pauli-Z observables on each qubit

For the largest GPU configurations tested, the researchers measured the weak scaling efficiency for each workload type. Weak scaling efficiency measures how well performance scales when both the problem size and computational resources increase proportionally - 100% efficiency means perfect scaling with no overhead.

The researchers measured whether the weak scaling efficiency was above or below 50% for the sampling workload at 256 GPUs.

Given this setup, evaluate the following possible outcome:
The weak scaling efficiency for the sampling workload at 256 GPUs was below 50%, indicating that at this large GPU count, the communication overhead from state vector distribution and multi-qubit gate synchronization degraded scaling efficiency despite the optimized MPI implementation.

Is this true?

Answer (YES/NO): YES